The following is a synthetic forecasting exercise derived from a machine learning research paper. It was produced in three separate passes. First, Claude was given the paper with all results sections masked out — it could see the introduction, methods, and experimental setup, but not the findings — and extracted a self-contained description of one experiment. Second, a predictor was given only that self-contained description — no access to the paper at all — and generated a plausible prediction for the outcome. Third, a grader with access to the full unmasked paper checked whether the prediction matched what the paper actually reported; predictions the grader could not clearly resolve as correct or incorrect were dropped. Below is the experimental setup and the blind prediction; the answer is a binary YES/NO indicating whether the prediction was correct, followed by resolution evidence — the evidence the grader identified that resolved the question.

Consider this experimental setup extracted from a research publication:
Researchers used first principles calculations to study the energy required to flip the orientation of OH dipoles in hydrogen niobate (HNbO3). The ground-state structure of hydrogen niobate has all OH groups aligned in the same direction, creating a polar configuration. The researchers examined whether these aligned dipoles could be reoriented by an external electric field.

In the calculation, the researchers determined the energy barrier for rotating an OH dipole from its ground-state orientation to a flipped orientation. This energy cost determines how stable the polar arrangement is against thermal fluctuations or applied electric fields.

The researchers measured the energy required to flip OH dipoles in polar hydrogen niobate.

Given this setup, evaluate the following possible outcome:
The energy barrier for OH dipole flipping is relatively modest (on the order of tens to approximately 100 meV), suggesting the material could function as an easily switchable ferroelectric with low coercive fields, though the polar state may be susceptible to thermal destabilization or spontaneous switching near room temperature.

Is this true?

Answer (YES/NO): NO